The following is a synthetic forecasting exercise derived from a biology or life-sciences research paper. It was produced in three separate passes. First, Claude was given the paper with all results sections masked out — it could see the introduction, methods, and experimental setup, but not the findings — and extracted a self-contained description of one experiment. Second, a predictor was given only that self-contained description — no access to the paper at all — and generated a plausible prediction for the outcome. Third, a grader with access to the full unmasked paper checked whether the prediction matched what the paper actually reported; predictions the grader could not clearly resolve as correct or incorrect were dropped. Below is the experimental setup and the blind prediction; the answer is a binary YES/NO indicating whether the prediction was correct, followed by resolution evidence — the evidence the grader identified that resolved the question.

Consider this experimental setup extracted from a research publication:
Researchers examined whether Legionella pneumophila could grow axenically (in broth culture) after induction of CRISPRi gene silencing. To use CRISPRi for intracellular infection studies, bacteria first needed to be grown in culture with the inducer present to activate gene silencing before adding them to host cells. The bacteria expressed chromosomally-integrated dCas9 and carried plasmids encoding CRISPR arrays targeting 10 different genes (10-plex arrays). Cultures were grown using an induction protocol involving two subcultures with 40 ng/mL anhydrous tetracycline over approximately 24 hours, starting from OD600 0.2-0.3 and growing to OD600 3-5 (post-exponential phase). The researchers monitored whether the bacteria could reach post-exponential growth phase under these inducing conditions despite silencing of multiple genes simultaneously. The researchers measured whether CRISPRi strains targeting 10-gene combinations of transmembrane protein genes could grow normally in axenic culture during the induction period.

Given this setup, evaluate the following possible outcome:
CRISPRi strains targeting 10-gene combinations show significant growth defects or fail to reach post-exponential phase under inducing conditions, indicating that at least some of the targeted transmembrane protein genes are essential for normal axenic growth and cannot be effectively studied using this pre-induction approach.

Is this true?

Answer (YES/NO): NO